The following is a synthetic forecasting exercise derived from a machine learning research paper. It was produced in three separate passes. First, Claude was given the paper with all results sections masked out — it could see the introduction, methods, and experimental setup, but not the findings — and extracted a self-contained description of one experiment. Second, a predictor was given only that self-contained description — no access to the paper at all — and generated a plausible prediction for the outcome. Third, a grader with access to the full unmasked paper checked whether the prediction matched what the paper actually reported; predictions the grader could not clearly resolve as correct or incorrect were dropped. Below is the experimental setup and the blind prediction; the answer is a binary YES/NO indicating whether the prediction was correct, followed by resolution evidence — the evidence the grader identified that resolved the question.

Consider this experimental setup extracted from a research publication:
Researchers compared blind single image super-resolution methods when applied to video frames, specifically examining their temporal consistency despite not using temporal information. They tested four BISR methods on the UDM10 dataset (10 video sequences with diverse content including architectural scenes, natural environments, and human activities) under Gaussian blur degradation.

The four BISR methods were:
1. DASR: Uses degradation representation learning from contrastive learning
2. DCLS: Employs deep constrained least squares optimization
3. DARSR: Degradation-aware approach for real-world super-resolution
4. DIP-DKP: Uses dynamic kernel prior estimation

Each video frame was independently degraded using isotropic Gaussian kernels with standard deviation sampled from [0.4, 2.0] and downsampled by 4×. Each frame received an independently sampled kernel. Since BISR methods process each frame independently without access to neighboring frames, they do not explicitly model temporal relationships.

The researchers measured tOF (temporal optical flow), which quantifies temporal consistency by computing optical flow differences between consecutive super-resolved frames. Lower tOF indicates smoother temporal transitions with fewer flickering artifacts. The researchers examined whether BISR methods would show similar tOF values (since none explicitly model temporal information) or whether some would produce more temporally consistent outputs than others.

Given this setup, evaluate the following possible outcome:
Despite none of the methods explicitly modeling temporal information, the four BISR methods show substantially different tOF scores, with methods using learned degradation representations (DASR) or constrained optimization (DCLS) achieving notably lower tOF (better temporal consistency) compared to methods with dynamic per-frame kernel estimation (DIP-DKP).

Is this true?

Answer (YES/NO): NO